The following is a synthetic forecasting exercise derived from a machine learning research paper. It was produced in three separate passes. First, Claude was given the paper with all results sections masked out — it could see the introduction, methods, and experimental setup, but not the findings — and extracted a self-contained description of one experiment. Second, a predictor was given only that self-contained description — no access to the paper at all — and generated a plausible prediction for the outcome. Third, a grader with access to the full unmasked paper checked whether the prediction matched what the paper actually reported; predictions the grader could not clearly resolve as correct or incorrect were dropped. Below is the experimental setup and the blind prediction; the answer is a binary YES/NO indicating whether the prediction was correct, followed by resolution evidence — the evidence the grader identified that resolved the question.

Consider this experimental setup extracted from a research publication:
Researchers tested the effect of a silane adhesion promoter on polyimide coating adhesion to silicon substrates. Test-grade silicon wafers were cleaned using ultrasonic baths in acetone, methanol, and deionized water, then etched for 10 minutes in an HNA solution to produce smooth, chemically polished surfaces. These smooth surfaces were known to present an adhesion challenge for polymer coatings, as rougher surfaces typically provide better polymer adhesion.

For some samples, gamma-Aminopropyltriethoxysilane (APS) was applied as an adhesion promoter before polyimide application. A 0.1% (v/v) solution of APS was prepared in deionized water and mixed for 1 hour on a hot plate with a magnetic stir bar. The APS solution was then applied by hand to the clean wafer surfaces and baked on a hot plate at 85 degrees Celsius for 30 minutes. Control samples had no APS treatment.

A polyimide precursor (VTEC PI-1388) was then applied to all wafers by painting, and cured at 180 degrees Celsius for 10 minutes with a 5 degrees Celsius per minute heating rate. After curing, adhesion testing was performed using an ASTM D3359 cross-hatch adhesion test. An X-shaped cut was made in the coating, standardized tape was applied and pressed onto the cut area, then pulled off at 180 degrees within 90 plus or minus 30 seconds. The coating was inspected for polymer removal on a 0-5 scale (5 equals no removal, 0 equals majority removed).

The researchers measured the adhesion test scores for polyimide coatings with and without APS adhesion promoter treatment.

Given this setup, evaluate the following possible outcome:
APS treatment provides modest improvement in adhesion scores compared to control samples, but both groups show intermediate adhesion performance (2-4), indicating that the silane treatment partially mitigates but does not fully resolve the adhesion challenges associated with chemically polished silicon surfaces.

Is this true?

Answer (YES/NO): NO